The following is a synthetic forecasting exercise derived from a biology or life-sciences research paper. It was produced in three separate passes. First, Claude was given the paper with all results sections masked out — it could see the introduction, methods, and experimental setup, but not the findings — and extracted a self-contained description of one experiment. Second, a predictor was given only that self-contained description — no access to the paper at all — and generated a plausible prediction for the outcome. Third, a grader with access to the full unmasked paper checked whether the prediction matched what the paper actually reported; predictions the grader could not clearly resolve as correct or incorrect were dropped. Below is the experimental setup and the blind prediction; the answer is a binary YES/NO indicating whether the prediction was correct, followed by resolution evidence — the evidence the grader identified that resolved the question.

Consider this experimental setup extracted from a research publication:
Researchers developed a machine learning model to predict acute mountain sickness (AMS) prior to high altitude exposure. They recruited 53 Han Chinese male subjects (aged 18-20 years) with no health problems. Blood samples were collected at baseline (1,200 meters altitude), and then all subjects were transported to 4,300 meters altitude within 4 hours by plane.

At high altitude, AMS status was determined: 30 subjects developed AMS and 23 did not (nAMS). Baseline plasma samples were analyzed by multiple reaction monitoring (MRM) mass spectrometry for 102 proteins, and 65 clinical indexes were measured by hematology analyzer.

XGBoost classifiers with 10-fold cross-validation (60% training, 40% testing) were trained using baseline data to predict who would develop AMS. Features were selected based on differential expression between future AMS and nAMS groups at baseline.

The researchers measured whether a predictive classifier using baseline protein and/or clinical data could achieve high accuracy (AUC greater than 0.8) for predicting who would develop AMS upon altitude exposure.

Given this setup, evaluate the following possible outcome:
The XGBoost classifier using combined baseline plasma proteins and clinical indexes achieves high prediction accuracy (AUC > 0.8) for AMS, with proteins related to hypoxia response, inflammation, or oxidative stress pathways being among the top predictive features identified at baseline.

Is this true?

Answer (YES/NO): NO